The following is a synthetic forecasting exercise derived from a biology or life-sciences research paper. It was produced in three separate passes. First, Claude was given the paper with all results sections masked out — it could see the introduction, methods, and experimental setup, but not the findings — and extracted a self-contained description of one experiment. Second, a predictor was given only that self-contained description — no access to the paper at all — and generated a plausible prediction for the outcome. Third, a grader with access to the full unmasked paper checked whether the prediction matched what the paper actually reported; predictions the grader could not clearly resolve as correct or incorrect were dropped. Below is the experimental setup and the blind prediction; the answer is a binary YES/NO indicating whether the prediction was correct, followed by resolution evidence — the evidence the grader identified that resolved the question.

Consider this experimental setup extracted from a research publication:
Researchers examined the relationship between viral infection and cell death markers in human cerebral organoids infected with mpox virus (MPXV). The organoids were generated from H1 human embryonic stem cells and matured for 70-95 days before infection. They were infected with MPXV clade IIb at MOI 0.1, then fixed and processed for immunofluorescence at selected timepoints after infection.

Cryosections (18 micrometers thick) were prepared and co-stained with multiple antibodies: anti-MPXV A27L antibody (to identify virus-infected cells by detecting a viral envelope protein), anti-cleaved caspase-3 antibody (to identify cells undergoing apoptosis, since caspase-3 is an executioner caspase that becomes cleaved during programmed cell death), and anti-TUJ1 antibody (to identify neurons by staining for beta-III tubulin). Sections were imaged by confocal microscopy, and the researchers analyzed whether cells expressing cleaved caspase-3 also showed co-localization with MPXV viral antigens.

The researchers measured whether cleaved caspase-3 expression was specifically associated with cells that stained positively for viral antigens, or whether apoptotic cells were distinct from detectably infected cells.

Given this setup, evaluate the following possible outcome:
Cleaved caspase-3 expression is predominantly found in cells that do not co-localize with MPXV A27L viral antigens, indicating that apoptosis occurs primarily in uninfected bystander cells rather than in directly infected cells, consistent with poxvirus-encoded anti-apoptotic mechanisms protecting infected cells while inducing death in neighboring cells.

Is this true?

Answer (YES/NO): NO